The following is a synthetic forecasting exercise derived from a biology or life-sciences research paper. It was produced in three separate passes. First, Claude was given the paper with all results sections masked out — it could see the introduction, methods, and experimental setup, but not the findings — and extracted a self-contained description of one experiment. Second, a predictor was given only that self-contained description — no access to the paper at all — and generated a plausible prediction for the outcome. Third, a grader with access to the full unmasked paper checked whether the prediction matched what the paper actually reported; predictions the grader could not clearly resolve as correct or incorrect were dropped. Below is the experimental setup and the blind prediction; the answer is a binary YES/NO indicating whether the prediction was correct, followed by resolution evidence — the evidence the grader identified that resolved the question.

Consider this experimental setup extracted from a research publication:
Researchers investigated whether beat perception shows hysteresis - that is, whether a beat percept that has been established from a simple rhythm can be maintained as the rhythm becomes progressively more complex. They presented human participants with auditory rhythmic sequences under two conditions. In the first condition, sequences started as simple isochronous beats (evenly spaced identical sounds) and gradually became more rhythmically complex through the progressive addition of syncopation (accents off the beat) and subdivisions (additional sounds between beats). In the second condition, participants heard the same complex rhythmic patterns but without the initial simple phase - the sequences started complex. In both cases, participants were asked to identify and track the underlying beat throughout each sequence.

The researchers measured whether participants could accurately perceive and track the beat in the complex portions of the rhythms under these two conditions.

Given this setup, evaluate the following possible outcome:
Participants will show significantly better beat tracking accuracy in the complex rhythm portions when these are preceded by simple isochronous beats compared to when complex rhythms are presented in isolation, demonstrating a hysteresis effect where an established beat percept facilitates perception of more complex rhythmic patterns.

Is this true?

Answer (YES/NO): YES